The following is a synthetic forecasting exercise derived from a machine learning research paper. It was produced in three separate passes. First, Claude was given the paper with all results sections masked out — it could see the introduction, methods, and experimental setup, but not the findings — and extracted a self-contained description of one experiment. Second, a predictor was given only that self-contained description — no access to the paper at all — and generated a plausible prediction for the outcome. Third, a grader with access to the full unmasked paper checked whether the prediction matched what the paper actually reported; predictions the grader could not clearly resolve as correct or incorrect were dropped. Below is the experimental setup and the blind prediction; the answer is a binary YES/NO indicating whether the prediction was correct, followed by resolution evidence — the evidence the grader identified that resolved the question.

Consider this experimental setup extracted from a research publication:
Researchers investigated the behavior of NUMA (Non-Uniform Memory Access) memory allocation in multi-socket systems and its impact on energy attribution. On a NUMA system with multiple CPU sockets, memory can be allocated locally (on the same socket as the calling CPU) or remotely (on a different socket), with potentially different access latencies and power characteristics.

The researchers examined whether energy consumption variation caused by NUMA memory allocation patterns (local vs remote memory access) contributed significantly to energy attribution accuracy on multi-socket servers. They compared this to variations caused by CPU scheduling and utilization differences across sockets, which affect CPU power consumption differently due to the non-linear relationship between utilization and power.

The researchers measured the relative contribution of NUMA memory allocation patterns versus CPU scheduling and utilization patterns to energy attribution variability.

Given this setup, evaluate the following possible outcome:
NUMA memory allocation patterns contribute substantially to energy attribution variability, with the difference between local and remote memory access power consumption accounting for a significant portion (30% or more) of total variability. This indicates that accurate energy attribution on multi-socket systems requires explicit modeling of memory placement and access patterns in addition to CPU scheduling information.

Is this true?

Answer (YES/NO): NO